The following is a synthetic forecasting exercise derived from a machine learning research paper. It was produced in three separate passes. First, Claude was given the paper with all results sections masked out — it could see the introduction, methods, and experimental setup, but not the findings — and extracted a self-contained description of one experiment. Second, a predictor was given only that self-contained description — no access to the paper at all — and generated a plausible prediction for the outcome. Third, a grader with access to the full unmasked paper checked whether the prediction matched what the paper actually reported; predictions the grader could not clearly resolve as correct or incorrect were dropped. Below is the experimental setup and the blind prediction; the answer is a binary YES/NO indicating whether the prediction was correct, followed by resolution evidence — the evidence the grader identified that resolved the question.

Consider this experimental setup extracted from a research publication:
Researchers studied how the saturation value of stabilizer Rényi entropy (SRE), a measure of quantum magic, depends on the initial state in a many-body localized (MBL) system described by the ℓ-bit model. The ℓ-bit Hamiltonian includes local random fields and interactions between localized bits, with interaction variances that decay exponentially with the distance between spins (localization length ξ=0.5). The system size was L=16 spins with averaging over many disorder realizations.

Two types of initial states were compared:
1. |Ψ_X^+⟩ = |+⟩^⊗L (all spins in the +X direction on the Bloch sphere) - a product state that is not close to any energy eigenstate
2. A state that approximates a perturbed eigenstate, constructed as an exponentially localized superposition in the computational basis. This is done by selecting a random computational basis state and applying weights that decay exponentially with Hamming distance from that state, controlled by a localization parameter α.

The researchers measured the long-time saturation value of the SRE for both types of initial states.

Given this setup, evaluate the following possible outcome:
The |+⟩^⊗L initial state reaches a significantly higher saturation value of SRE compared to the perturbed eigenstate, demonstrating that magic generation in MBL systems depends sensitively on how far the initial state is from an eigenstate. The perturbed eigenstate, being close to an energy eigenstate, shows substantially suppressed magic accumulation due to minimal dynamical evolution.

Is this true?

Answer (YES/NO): YES